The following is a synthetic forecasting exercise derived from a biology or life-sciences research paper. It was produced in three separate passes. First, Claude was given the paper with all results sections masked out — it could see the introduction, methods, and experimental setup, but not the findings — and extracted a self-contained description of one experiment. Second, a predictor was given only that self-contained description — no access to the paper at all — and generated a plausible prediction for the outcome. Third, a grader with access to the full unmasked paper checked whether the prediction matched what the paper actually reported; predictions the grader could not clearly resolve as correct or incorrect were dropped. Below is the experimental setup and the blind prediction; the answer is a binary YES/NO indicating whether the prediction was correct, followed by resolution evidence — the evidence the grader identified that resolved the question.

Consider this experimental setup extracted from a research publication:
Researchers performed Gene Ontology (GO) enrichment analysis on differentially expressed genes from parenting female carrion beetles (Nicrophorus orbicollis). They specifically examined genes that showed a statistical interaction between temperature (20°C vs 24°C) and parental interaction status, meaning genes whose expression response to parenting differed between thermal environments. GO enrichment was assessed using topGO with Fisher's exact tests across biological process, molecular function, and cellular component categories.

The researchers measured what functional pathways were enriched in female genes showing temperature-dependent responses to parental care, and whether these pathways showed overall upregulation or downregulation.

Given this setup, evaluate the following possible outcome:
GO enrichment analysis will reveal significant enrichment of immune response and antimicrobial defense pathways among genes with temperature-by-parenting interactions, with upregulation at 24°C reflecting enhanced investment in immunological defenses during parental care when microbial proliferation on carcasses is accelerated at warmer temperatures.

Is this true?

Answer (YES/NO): NO